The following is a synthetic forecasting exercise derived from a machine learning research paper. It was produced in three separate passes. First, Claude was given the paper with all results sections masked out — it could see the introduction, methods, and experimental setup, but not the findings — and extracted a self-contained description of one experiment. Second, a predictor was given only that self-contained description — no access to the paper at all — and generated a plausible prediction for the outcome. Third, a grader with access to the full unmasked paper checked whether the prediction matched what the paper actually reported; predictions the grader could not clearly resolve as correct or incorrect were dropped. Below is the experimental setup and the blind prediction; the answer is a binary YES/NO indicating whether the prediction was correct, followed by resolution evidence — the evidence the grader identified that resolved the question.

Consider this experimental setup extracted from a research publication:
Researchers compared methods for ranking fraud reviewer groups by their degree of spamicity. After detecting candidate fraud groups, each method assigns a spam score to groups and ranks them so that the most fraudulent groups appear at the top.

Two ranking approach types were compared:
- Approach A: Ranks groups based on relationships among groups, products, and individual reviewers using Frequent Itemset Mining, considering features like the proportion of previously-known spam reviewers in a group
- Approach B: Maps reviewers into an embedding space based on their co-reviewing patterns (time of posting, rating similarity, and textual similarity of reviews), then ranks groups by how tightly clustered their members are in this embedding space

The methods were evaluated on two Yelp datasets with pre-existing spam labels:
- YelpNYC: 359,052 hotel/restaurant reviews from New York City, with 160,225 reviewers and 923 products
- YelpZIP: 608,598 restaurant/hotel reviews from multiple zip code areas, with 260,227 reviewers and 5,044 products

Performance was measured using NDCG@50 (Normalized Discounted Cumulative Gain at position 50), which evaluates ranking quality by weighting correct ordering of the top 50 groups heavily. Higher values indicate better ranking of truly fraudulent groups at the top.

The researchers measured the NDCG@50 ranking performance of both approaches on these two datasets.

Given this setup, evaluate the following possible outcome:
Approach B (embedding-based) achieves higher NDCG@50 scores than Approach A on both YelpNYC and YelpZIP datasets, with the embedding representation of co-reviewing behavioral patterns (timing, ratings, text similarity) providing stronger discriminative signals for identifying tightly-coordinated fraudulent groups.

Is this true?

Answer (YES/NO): NO